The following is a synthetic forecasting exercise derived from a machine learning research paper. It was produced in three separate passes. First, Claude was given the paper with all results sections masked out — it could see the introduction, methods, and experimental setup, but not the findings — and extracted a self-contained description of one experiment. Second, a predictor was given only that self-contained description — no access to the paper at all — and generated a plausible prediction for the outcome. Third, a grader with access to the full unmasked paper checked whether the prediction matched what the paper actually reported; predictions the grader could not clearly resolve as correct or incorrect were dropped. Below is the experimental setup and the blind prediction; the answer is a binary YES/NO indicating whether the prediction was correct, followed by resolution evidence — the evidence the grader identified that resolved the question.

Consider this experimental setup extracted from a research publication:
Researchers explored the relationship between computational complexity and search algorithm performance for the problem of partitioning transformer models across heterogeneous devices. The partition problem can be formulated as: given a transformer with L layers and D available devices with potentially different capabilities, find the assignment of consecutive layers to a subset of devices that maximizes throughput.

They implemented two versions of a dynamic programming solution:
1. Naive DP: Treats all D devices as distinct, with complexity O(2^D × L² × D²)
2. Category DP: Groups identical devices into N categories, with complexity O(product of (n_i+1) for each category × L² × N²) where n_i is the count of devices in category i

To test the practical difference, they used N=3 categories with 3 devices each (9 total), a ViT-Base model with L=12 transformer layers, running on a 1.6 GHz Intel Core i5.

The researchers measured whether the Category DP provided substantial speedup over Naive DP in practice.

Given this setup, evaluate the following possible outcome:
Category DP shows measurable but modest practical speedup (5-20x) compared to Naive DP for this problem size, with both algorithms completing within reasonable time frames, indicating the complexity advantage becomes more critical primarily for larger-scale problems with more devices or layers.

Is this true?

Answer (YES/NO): NO